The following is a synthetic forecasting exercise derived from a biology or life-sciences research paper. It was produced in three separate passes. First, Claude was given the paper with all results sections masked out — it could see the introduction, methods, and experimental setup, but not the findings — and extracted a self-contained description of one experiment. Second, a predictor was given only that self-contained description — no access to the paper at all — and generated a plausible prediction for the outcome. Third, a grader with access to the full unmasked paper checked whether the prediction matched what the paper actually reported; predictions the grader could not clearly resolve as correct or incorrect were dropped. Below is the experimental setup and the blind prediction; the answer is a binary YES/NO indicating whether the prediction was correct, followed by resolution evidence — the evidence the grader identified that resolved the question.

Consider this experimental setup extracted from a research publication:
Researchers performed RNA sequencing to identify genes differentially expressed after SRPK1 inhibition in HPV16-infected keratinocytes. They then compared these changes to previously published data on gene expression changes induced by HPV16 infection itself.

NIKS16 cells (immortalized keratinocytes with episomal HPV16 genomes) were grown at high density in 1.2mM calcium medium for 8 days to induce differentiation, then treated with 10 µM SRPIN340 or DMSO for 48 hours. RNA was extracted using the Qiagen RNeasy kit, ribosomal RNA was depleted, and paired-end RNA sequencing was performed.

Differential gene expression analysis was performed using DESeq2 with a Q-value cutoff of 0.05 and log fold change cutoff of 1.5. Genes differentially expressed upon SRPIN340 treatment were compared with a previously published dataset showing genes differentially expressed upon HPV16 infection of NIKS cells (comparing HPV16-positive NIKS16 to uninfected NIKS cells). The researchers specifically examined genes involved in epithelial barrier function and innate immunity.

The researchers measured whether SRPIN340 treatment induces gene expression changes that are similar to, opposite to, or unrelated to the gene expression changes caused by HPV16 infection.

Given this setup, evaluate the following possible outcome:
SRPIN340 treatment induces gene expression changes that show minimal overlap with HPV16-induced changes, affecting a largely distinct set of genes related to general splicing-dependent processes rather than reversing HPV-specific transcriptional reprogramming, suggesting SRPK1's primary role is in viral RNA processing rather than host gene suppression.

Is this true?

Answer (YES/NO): NO